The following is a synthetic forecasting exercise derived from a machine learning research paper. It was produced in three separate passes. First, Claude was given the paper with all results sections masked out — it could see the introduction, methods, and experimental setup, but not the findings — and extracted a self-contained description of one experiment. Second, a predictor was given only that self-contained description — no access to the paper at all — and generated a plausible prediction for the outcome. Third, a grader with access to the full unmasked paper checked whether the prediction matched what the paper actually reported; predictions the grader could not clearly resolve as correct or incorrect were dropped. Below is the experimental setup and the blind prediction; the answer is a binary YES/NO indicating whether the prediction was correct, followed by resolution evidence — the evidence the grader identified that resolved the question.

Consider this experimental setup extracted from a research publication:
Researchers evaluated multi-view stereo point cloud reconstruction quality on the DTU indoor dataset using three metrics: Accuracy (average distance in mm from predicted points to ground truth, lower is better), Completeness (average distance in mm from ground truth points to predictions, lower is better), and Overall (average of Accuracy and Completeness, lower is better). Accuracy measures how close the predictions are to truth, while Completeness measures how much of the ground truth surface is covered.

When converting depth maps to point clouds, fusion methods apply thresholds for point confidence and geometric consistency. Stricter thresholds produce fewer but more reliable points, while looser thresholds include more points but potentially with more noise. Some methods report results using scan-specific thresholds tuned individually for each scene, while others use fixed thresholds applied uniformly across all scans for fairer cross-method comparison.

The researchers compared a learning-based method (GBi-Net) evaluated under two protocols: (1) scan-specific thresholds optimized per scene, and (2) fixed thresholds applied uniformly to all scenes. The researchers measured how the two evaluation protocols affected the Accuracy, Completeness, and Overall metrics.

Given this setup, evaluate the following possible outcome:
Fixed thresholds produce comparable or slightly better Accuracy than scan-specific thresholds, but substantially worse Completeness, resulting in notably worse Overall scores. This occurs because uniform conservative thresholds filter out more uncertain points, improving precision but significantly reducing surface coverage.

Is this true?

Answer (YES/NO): YES